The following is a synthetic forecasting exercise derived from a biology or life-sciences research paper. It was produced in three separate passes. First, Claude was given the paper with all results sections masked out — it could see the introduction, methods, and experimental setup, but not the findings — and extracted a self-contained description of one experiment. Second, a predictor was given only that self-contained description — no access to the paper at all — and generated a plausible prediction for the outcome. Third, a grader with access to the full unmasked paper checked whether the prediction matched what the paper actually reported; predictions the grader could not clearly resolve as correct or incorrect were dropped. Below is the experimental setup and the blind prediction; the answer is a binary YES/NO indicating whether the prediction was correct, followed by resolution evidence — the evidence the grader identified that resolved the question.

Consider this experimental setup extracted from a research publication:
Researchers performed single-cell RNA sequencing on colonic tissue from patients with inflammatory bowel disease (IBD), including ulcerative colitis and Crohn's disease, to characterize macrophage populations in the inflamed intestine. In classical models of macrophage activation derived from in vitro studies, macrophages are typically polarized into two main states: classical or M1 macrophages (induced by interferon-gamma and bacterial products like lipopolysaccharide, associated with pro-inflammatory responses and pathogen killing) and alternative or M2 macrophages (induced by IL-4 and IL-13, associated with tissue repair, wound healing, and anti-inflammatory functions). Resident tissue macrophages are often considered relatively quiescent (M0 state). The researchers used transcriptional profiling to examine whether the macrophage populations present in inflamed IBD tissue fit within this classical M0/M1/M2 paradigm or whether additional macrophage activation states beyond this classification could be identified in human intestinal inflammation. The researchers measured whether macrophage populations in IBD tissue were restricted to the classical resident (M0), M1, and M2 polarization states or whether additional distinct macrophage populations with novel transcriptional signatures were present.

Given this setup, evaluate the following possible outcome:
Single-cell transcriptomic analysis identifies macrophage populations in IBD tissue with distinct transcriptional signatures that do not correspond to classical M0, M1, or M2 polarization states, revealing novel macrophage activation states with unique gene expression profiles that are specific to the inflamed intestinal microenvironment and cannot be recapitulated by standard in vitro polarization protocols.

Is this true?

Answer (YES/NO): YES